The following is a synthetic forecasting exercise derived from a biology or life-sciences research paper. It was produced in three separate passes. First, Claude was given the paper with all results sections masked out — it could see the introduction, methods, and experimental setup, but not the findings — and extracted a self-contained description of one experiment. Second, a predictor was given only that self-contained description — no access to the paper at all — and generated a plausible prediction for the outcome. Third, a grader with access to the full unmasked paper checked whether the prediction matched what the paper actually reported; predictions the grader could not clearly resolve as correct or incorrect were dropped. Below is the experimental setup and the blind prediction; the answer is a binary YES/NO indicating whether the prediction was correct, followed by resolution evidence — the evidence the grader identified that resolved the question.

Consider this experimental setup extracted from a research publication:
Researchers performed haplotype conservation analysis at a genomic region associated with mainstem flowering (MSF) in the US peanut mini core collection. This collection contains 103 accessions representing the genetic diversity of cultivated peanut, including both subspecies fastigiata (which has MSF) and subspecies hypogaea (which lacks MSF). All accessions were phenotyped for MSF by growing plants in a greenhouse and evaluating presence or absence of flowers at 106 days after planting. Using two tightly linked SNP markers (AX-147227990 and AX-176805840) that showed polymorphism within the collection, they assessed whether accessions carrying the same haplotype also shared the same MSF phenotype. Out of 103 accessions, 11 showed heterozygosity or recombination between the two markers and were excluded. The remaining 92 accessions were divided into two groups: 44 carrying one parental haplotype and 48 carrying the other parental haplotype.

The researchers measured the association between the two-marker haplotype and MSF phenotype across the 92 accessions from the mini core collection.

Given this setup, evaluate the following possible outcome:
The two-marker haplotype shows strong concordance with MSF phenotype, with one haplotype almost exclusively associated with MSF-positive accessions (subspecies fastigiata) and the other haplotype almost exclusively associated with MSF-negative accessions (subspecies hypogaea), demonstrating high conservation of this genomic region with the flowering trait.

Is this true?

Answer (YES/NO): NO